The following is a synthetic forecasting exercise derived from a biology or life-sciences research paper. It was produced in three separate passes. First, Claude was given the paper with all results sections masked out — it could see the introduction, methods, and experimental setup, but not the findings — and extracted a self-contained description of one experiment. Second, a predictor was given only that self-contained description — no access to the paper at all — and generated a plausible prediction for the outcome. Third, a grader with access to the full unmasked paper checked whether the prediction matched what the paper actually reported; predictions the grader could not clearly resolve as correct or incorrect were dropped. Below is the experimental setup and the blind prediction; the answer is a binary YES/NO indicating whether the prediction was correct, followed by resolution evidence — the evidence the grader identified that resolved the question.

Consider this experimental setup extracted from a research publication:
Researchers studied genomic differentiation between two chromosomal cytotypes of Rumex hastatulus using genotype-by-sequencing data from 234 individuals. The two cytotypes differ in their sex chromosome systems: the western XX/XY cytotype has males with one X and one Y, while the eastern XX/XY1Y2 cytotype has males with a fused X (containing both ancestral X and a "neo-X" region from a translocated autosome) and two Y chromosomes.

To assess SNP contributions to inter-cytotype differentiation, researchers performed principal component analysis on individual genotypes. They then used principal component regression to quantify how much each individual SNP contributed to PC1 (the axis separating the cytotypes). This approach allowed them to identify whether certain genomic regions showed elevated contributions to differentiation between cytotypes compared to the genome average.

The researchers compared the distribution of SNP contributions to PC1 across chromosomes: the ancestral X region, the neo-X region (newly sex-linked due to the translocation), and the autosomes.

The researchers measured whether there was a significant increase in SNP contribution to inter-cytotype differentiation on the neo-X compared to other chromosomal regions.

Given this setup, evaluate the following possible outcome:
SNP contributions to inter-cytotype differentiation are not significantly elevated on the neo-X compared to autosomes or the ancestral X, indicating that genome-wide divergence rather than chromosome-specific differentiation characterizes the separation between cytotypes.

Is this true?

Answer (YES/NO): NO